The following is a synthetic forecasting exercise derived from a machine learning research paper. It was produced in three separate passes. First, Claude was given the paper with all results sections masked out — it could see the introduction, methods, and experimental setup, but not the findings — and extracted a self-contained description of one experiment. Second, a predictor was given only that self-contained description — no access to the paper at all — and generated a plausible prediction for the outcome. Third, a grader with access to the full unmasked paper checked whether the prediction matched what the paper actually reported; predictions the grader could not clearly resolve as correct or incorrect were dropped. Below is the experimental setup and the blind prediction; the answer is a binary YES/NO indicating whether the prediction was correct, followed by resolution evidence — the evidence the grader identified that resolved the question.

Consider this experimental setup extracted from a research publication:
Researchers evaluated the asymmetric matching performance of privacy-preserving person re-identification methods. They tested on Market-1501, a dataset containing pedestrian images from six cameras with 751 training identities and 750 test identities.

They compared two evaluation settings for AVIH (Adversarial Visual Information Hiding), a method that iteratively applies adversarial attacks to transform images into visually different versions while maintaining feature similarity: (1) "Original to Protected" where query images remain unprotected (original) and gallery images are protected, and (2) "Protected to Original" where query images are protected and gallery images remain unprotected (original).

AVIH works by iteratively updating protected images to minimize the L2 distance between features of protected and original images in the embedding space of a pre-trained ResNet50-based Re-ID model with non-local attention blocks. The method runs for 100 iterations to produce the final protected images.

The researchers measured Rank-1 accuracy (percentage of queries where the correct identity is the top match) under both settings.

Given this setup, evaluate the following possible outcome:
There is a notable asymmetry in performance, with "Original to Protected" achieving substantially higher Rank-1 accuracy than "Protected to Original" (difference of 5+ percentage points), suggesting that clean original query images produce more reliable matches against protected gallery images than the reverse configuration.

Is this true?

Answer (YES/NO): NO